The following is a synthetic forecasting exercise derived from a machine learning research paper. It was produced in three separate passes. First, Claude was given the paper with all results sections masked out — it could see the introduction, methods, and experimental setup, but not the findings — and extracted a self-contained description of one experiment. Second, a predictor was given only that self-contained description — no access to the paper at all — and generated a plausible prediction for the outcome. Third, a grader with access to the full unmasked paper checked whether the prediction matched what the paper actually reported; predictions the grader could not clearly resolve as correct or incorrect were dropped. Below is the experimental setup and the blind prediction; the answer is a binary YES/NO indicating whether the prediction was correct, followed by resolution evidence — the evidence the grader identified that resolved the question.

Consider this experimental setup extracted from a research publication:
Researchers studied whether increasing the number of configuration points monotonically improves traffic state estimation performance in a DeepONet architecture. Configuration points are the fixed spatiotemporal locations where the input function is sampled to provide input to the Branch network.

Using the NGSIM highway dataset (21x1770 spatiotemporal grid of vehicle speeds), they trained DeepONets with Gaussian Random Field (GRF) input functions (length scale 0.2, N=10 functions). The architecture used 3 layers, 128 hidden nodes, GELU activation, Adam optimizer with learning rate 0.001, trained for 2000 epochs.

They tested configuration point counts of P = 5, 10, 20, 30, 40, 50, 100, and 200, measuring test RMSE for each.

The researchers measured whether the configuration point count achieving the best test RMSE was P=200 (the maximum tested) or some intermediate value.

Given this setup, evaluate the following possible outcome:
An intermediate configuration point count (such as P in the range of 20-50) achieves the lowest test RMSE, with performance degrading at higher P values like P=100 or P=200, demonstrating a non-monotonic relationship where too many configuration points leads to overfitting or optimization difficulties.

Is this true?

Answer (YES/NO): YES